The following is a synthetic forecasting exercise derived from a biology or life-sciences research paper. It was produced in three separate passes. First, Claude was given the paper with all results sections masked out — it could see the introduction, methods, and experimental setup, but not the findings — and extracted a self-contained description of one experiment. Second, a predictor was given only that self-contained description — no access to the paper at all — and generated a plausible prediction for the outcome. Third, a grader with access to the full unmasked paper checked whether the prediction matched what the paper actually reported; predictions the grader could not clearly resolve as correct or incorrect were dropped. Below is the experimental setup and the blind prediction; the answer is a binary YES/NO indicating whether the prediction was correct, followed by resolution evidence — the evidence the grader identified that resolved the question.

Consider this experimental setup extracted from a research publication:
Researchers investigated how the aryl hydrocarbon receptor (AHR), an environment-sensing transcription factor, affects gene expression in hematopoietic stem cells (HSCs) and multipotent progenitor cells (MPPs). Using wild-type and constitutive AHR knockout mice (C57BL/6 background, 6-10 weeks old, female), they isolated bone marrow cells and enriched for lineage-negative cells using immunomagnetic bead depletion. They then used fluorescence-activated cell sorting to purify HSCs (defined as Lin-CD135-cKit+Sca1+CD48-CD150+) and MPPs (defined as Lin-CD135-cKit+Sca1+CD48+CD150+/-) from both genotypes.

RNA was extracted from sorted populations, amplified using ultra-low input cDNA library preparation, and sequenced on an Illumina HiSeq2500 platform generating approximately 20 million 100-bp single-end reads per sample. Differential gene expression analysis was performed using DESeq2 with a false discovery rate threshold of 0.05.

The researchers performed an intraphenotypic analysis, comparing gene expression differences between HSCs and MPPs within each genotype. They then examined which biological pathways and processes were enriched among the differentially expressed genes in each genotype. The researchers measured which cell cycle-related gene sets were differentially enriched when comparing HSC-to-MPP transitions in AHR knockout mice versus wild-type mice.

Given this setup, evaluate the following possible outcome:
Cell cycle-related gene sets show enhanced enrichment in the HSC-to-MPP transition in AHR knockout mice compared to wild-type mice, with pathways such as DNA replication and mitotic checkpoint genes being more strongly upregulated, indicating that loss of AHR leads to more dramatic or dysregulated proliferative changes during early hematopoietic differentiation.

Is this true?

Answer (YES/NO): YES